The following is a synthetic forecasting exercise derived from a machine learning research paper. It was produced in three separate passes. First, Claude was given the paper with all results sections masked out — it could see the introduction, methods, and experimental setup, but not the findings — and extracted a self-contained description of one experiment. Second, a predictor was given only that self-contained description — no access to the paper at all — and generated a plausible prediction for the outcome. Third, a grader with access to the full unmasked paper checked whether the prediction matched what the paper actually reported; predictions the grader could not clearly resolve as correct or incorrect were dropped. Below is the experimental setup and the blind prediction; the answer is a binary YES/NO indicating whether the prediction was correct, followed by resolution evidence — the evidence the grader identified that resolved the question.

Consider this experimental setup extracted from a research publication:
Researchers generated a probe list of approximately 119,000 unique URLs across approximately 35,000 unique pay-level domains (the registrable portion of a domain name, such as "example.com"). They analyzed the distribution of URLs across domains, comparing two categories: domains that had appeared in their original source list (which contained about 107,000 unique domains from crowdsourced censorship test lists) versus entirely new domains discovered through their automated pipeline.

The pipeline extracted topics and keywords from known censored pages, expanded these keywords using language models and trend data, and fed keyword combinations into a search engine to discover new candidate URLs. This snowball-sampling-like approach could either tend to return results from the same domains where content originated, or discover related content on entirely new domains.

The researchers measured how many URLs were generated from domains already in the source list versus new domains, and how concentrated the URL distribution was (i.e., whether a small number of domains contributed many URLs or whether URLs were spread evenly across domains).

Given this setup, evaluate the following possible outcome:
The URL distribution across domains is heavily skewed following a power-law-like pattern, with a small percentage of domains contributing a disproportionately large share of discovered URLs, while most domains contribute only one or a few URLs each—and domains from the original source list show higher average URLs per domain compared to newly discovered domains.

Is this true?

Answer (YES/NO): NO